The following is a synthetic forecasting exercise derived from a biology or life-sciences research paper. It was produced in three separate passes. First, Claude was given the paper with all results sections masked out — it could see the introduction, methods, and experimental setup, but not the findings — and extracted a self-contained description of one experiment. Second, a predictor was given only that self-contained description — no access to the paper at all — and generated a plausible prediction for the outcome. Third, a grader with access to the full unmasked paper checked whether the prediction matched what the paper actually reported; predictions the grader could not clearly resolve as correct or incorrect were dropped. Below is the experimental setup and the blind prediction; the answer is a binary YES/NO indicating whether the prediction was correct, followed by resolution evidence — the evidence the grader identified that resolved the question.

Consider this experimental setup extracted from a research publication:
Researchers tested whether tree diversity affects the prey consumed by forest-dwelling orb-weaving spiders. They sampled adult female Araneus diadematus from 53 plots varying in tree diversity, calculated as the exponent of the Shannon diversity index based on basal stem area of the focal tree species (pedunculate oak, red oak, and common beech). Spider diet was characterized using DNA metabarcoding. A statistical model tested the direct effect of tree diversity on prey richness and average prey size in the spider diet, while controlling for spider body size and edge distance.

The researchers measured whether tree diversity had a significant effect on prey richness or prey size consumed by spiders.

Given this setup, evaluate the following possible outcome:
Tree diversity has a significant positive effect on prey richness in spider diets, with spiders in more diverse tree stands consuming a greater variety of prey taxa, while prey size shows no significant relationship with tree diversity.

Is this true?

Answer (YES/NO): NO